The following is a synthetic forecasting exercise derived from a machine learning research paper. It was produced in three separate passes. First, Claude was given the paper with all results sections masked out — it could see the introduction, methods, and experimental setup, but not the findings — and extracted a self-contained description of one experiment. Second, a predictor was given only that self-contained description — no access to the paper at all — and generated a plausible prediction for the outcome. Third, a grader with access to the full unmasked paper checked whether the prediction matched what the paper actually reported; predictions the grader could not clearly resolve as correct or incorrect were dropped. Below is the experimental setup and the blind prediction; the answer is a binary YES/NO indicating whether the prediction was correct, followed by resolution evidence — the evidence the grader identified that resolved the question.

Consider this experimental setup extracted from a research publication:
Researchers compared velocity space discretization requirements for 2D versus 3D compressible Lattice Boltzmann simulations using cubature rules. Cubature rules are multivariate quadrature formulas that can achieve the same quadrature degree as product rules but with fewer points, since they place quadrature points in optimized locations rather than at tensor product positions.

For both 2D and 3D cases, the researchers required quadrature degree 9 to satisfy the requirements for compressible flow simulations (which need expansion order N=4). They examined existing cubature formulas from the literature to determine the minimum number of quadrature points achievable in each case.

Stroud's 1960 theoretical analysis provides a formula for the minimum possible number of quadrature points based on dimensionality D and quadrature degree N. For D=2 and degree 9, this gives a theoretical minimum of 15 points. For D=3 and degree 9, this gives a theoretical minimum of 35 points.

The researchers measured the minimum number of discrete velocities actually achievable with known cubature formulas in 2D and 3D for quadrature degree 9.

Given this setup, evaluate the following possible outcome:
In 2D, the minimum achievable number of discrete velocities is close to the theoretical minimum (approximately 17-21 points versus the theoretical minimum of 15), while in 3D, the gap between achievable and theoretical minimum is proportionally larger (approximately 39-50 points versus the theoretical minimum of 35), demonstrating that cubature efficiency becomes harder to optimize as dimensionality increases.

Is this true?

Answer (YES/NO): YES